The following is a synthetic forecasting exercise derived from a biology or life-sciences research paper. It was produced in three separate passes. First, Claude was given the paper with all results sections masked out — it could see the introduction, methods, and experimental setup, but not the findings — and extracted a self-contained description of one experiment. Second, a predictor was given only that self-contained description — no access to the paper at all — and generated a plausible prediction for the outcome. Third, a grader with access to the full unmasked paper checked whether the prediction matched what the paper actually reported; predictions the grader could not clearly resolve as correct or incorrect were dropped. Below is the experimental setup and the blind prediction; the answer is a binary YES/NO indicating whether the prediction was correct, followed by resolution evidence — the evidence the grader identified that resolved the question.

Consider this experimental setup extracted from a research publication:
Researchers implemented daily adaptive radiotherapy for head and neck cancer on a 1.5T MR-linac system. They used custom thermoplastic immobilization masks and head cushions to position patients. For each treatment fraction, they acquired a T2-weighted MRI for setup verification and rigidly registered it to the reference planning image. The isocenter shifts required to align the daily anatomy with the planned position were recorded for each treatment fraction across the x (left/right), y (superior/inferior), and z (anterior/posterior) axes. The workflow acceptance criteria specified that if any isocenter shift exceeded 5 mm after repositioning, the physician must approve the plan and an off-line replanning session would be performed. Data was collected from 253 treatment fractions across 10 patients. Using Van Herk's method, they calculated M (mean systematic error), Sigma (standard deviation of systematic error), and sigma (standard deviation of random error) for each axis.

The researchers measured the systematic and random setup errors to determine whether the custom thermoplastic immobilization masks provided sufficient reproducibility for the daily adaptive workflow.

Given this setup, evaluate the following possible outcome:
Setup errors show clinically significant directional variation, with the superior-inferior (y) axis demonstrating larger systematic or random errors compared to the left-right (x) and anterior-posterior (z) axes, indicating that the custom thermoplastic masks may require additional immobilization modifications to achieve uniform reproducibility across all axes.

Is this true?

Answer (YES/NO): NO